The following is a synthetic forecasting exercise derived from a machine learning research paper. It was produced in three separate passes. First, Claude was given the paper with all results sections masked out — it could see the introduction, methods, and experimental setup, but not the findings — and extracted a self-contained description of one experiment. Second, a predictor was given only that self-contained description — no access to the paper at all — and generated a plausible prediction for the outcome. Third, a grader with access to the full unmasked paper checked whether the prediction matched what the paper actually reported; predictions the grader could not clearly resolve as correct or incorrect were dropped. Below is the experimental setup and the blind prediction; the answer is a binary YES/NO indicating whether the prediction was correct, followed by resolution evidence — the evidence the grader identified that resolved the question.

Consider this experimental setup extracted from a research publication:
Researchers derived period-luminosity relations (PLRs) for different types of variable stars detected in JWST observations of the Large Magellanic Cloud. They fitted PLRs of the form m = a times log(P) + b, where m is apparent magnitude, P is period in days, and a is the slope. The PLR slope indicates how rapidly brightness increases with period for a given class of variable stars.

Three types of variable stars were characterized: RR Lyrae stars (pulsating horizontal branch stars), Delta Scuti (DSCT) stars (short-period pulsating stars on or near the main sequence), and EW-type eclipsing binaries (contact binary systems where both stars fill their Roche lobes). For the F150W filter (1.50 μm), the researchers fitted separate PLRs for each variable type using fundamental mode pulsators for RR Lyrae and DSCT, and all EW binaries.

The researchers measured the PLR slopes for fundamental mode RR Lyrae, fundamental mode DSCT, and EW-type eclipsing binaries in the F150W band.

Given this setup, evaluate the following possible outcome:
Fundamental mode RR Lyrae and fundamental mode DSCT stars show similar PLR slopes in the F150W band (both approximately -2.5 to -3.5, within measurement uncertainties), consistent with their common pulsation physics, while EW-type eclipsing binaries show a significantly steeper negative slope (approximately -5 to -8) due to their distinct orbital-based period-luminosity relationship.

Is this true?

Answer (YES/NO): NO